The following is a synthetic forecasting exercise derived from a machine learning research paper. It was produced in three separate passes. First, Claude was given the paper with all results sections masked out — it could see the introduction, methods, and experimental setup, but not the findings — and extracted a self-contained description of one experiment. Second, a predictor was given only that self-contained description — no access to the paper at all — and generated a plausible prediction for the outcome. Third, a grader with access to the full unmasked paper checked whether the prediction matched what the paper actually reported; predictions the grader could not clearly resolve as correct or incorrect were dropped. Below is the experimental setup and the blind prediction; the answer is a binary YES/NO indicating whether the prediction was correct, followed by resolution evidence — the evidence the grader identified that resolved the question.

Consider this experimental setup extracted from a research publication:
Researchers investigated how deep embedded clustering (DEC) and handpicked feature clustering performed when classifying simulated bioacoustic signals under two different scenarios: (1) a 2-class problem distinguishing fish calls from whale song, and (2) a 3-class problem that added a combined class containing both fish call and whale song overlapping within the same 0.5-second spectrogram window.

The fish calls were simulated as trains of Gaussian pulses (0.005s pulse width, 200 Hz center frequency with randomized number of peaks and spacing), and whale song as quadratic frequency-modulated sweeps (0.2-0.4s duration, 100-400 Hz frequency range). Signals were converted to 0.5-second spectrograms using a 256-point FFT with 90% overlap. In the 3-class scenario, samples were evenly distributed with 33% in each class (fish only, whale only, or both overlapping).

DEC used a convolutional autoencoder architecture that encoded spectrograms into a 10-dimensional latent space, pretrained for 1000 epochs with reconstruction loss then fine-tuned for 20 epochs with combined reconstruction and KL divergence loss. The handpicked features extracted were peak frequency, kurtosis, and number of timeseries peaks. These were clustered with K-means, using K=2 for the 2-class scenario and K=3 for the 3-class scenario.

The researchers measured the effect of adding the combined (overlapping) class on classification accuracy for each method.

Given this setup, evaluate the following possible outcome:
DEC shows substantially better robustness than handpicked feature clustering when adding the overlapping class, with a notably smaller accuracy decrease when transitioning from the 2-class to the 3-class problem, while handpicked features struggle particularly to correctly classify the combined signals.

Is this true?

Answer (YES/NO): NO